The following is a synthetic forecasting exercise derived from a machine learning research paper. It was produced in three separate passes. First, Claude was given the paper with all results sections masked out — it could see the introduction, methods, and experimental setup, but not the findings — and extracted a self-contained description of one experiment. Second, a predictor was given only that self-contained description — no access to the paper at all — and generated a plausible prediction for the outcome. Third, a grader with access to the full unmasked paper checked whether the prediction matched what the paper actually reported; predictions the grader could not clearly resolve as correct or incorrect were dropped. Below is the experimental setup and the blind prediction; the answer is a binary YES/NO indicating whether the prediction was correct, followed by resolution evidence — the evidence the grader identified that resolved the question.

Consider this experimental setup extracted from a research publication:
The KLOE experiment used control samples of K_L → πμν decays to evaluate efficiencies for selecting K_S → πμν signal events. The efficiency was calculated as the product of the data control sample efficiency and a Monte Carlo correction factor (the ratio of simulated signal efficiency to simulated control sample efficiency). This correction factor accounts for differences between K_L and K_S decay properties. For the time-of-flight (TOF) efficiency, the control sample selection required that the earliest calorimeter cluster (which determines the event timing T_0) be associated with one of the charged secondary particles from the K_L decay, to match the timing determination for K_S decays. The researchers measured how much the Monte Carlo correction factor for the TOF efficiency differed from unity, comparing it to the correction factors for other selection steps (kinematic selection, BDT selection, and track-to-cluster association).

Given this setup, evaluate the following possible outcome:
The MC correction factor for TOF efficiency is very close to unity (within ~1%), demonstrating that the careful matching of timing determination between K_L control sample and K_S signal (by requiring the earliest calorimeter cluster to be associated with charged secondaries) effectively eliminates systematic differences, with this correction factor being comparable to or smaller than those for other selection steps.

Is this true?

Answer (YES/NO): NO